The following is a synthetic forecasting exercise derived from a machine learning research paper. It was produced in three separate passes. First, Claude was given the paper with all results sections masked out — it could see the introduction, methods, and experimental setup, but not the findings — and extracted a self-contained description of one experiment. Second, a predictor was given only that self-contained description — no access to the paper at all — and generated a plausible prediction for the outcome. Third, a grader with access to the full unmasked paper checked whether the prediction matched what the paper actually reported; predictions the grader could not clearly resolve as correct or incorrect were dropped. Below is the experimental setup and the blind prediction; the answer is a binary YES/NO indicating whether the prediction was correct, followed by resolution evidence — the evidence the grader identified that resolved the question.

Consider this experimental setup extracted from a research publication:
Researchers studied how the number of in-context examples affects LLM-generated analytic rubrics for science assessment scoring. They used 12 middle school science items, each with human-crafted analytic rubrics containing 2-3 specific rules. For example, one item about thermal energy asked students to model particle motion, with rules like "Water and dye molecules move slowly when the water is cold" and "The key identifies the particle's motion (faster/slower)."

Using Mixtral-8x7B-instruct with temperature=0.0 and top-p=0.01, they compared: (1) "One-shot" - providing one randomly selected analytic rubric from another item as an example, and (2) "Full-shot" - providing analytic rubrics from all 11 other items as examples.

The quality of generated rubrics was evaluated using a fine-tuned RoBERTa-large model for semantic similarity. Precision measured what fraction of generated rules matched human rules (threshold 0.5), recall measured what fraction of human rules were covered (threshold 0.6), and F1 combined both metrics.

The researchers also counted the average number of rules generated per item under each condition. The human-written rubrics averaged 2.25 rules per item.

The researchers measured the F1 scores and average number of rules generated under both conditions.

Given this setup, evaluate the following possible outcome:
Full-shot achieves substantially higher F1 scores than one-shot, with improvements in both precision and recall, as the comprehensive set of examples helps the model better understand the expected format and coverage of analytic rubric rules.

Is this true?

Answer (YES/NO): NO